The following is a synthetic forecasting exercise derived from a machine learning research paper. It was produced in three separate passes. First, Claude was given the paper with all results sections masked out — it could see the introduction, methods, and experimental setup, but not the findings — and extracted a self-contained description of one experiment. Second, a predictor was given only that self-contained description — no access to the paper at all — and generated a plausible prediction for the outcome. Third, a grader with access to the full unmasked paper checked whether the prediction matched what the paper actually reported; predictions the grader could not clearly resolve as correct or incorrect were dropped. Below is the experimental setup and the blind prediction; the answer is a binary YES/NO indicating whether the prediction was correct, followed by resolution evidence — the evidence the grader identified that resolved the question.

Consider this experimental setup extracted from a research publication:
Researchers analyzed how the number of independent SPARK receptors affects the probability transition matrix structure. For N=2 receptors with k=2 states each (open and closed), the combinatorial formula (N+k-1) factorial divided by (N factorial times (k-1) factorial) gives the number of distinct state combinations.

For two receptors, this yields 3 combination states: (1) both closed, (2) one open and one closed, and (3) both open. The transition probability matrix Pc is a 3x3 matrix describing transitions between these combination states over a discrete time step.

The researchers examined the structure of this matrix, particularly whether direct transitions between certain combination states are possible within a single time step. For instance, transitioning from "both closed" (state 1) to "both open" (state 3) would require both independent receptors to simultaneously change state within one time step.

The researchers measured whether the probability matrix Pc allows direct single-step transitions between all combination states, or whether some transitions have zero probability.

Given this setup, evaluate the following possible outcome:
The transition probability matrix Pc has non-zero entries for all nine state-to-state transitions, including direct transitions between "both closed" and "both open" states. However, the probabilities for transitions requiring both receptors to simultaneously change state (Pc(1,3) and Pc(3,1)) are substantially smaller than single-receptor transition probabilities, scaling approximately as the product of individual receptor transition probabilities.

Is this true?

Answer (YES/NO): NO